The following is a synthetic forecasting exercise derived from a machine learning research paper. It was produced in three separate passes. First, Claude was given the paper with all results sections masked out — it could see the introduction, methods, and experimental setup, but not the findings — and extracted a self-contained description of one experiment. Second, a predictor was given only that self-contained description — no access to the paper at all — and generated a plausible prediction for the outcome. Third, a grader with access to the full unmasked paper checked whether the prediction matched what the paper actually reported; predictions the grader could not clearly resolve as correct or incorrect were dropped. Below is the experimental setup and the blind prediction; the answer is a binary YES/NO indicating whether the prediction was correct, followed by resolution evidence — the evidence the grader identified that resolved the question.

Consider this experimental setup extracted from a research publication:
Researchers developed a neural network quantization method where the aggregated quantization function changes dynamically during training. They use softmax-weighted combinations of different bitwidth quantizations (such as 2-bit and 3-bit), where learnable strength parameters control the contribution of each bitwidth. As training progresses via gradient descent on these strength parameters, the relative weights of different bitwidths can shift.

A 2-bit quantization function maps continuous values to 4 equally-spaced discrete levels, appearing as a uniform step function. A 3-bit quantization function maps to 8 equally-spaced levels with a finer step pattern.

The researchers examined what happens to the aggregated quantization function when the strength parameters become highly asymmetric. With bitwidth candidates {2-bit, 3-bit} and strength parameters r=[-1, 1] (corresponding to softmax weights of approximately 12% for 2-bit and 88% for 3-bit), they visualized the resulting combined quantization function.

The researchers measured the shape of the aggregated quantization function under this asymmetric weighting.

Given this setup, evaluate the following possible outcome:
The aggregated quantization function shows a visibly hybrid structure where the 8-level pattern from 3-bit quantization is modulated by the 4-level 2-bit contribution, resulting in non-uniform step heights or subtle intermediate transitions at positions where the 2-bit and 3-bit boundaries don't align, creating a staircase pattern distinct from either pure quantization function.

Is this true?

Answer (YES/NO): NO